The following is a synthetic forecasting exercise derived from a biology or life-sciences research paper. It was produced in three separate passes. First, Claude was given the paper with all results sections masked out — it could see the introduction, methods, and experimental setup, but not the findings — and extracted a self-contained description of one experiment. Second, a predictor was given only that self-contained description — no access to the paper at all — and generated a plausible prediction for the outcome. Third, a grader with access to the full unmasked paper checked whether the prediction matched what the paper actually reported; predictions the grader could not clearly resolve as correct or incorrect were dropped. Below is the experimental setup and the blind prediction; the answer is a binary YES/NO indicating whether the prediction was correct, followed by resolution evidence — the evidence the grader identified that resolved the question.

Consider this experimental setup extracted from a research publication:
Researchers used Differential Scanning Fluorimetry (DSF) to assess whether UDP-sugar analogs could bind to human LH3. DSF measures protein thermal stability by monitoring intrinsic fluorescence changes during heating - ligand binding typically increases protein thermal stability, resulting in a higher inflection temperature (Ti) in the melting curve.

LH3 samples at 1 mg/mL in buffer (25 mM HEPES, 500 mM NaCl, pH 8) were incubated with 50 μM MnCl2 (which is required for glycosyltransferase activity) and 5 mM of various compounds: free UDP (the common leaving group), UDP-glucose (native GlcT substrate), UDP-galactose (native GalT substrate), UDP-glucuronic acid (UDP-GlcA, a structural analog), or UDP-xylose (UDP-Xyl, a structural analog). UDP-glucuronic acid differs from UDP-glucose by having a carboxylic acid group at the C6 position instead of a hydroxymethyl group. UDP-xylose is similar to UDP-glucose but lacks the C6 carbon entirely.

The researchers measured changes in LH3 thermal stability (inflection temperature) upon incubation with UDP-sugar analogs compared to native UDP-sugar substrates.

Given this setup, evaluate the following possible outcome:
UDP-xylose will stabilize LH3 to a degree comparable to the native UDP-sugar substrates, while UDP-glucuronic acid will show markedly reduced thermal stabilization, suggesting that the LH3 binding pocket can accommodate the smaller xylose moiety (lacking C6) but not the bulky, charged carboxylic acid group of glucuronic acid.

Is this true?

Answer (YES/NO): NO